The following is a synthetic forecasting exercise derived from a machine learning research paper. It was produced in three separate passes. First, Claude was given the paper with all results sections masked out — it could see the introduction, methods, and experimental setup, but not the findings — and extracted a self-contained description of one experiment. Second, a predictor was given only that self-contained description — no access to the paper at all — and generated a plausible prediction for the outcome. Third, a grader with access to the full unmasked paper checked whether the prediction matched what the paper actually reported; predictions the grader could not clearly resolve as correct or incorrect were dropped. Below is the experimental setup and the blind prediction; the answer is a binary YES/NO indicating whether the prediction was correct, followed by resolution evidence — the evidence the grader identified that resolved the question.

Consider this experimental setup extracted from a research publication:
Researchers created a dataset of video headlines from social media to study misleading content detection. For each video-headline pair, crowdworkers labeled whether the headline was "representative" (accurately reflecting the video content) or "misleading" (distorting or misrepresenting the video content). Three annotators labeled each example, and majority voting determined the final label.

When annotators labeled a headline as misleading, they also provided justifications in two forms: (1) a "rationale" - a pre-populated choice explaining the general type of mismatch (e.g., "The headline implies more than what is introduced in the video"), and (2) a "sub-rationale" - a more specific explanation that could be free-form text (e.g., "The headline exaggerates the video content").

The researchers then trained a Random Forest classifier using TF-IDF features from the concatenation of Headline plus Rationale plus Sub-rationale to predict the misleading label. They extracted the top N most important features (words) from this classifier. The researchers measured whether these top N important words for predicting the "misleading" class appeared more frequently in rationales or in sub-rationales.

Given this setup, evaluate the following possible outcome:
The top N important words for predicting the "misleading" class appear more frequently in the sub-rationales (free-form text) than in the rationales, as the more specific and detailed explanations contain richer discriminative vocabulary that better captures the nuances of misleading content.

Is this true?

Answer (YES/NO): YES